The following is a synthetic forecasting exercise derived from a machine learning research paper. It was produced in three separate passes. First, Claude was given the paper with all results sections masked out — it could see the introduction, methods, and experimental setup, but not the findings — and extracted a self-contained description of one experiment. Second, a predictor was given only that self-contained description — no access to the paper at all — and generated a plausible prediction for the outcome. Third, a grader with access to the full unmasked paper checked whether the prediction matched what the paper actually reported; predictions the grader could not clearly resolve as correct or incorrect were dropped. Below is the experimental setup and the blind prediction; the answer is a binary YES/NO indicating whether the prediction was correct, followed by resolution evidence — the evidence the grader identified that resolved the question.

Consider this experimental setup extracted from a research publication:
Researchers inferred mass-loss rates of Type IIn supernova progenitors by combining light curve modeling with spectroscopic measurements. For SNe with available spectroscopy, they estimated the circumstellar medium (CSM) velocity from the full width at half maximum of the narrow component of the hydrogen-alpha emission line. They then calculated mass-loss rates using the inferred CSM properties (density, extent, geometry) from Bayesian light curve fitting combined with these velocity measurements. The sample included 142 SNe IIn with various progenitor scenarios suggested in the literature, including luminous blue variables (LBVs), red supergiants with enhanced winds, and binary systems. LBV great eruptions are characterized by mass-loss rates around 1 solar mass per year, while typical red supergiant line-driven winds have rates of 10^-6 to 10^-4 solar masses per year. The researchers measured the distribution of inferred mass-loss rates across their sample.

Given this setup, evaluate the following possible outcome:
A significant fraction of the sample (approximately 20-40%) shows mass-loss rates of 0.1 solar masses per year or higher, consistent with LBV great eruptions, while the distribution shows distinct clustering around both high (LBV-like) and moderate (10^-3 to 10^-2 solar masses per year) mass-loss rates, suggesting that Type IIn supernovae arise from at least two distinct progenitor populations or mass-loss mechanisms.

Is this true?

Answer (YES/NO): NO